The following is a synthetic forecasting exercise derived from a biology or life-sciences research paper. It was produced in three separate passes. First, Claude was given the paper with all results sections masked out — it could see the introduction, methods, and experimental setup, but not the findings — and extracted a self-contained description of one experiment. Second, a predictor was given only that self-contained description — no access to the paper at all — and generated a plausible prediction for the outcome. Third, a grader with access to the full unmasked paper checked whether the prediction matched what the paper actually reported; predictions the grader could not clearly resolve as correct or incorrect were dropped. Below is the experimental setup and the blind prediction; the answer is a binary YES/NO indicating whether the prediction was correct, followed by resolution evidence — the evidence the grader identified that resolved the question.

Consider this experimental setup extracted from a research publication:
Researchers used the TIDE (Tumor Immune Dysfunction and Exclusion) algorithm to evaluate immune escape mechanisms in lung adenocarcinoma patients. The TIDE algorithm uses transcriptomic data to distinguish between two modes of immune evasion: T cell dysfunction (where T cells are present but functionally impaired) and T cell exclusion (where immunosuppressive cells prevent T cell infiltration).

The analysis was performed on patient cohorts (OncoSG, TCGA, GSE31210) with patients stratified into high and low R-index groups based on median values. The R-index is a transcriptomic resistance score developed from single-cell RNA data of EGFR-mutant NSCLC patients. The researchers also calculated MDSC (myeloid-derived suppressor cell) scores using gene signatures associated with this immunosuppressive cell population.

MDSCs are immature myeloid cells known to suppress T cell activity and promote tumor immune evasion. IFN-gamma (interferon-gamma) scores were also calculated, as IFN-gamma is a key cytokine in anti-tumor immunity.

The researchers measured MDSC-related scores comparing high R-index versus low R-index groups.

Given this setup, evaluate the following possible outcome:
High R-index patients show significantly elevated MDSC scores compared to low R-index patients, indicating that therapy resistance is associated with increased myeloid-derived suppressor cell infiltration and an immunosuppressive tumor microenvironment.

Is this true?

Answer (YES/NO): YES